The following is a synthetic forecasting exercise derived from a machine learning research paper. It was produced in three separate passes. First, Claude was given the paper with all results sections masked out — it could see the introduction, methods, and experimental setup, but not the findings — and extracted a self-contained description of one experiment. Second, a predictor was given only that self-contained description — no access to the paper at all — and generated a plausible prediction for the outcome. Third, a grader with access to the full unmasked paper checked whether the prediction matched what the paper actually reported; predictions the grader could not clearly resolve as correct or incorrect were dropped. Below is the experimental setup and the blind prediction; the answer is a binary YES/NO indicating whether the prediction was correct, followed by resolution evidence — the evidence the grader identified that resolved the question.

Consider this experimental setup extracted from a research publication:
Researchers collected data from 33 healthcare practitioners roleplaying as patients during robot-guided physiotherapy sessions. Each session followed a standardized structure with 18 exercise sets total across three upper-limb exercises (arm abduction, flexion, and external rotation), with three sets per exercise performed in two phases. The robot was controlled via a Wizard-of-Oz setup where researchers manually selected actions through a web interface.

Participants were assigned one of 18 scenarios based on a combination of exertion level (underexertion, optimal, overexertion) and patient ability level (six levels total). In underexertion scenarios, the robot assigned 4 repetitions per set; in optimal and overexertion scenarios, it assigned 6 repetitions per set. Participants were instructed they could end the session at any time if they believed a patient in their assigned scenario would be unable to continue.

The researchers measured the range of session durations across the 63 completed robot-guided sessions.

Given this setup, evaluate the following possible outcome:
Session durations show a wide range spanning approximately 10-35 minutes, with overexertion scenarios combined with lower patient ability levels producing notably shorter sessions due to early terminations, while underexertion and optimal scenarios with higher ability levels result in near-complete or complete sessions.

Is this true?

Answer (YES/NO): NO